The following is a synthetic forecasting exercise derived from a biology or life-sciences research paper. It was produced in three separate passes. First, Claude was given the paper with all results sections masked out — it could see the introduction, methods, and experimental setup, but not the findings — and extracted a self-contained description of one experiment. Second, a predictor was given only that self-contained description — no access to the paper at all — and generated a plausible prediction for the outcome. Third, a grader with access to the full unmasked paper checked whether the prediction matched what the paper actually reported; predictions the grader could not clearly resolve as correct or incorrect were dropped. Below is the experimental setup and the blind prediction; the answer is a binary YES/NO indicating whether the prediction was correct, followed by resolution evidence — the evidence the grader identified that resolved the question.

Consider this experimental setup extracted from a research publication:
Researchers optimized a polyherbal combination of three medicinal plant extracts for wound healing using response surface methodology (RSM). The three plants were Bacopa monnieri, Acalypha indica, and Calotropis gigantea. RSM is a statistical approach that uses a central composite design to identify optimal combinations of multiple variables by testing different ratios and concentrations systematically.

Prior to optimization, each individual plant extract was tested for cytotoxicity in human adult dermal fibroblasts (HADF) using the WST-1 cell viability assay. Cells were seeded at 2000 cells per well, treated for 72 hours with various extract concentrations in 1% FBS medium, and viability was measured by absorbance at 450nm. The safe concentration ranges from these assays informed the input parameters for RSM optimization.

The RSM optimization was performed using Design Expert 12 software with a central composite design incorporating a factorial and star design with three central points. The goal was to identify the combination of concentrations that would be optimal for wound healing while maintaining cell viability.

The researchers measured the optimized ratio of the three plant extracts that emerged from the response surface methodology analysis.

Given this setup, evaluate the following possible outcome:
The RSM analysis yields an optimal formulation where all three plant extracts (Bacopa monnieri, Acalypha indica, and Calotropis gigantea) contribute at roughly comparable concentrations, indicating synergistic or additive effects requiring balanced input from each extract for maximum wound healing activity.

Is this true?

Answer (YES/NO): NO